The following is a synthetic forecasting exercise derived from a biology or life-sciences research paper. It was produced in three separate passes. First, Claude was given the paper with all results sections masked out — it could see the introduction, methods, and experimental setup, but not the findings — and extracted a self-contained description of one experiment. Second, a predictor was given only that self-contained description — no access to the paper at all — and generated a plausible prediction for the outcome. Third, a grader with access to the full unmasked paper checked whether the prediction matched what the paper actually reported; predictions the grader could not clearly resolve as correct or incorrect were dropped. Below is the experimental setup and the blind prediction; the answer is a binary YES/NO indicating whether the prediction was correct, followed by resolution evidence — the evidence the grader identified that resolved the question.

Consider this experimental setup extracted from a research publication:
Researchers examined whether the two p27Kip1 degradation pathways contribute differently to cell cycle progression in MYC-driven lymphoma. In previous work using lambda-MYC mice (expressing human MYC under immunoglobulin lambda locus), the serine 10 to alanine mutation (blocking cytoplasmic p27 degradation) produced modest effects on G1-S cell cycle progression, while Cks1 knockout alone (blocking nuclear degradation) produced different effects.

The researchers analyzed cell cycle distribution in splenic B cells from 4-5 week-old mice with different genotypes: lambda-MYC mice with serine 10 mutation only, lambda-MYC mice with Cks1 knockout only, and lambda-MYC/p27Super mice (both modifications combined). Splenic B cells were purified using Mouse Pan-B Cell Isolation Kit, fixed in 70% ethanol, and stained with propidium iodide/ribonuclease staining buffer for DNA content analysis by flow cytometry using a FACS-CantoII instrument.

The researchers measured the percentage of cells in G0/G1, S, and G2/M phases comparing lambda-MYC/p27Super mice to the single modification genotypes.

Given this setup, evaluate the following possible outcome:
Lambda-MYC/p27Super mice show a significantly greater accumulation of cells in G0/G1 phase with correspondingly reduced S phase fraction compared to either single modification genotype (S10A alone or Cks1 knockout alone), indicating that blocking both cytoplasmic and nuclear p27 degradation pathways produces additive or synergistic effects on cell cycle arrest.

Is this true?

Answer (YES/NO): NO